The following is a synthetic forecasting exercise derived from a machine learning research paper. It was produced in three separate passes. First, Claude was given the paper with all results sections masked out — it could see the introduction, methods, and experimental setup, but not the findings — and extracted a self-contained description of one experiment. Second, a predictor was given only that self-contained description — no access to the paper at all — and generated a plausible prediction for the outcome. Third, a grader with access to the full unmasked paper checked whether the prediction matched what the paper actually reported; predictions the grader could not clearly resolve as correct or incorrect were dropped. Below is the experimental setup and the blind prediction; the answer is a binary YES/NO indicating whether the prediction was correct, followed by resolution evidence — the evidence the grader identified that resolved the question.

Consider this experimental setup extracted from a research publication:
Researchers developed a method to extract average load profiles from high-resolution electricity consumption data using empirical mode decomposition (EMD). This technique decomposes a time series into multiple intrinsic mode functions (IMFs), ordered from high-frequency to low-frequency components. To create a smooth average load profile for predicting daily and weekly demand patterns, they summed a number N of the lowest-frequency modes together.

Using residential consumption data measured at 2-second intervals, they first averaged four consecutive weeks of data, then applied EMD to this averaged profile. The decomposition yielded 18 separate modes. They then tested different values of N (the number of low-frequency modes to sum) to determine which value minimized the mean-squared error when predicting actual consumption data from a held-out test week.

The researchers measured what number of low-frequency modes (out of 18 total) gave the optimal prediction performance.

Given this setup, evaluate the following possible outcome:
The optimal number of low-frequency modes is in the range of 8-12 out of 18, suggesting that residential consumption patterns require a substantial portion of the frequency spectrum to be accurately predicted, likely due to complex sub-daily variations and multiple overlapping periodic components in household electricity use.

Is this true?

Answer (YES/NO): YES